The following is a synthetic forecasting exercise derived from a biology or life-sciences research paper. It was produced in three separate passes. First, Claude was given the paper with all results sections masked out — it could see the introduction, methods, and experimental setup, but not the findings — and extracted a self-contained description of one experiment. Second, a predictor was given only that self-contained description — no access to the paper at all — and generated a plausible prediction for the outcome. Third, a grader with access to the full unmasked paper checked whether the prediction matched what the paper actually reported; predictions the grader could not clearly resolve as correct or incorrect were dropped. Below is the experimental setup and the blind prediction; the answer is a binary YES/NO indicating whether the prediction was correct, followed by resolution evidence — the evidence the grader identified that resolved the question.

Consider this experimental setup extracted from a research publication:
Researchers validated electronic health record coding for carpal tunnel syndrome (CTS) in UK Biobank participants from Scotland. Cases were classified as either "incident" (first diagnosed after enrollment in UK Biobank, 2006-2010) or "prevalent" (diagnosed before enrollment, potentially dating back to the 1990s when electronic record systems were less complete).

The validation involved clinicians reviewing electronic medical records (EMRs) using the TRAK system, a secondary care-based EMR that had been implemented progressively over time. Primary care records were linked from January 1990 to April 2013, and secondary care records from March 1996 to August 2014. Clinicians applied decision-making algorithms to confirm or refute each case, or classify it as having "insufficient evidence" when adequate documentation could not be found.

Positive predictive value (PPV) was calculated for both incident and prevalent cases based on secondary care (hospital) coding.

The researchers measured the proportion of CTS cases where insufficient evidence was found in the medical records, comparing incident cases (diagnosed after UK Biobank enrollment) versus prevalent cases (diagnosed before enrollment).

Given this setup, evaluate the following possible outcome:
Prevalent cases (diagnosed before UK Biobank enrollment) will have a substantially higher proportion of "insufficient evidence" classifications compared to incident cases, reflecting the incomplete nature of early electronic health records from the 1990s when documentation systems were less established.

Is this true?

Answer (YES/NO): YES